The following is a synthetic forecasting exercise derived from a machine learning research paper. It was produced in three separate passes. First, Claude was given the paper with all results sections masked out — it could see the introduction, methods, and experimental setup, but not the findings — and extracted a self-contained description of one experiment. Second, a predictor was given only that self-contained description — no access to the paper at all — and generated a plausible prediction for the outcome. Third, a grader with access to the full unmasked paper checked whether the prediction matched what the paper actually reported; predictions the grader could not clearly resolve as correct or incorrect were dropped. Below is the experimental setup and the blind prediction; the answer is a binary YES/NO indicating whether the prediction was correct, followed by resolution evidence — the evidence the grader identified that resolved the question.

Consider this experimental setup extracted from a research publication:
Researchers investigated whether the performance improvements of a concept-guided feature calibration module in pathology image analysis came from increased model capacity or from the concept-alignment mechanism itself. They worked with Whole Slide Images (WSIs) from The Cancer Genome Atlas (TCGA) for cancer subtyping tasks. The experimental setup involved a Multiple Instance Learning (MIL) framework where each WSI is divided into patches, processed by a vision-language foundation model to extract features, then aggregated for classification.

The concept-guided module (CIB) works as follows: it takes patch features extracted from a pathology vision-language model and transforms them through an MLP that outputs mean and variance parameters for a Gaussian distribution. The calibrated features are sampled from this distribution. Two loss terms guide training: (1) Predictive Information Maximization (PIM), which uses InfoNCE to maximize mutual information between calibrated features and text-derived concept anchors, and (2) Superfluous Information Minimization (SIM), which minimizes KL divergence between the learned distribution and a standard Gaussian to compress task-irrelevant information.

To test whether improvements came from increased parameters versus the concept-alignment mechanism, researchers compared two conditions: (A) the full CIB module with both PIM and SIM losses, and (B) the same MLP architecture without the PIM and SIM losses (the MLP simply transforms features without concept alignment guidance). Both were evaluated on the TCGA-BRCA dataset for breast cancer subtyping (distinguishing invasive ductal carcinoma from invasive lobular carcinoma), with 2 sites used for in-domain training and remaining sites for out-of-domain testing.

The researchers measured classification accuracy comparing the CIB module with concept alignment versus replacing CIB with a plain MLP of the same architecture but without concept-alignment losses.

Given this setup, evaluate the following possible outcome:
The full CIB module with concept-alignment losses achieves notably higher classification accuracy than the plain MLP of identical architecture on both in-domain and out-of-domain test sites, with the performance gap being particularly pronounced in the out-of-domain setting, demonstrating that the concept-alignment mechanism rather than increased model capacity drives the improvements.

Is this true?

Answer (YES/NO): NO